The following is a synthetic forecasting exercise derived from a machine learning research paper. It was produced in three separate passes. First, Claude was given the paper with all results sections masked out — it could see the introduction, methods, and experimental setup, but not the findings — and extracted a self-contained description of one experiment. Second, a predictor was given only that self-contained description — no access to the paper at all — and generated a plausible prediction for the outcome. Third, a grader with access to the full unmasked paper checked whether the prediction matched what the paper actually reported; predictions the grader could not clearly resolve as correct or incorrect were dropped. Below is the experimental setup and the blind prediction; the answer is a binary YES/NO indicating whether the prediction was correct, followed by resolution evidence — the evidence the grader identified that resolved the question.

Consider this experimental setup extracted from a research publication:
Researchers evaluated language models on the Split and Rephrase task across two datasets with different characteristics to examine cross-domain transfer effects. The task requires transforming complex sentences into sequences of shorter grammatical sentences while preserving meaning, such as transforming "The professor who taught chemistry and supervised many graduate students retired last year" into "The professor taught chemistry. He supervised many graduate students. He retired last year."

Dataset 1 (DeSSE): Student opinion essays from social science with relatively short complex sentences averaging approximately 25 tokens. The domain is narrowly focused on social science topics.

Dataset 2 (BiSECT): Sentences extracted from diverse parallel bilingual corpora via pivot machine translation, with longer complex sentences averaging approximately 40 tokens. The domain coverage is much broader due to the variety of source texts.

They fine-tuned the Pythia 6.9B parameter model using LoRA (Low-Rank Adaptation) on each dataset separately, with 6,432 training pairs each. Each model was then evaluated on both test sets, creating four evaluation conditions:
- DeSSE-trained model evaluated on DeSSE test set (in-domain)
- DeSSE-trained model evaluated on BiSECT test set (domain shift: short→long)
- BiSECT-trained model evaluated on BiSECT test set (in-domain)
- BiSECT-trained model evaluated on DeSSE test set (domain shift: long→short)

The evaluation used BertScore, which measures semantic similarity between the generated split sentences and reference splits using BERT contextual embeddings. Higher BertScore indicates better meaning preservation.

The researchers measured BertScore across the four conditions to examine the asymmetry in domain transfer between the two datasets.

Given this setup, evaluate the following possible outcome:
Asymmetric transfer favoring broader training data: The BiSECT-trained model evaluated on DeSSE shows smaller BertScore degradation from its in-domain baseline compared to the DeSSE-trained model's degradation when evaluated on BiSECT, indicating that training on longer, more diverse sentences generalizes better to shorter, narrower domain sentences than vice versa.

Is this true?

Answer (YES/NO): NO